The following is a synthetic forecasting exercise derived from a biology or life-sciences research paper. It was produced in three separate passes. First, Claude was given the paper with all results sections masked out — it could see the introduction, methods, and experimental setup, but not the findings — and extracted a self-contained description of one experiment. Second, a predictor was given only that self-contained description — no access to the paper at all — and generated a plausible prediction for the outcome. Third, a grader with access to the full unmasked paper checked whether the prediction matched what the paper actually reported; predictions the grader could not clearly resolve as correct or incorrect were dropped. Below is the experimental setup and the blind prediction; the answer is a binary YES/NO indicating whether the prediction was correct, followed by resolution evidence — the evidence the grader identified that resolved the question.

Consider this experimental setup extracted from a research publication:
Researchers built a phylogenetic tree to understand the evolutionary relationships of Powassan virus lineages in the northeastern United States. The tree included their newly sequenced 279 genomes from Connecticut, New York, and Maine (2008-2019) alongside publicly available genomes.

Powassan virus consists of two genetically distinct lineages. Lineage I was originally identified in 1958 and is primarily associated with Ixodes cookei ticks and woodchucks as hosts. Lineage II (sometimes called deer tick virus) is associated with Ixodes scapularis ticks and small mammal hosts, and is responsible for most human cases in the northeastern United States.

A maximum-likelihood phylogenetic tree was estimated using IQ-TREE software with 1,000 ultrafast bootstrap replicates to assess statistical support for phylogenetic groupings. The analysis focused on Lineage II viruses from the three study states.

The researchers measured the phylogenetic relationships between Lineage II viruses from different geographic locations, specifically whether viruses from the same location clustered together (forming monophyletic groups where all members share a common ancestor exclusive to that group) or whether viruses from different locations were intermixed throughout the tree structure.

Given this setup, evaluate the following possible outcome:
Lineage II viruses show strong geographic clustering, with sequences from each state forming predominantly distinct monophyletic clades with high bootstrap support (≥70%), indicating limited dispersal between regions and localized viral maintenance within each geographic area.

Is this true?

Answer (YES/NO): NO